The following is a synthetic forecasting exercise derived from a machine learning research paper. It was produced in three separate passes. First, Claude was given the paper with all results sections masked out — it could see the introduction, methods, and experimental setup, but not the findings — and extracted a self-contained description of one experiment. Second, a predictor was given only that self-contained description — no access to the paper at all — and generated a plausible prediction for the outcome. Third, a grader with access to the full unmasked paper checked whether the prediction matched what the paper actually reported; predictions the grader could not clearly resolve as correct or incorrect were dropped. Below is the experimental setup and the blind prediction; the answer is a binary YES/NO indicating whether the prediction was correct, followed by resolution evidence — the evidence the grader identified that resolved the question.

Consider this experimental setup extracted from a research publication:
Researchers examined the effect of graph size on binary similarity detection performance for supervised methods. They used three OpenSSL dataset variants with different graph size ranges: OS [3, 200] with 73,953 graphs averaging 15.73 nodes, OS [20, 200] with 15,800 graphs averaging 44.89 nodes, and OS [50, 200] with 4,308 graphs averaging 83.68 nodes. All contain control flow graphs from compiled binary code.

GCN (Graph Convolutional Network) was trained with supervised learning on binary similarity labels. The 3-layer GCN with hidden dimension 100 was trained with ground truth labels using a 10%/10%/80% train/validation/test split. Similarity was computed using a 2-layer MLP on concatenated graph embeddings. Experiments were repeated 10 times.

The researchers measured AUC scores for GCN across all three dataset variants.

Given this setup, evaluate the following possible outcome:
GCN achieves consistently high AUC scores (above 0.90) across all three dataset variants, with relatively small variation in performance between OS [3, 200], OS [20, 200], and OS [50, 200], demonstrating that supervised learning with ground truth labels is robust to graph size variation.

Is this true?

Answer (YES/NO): NO